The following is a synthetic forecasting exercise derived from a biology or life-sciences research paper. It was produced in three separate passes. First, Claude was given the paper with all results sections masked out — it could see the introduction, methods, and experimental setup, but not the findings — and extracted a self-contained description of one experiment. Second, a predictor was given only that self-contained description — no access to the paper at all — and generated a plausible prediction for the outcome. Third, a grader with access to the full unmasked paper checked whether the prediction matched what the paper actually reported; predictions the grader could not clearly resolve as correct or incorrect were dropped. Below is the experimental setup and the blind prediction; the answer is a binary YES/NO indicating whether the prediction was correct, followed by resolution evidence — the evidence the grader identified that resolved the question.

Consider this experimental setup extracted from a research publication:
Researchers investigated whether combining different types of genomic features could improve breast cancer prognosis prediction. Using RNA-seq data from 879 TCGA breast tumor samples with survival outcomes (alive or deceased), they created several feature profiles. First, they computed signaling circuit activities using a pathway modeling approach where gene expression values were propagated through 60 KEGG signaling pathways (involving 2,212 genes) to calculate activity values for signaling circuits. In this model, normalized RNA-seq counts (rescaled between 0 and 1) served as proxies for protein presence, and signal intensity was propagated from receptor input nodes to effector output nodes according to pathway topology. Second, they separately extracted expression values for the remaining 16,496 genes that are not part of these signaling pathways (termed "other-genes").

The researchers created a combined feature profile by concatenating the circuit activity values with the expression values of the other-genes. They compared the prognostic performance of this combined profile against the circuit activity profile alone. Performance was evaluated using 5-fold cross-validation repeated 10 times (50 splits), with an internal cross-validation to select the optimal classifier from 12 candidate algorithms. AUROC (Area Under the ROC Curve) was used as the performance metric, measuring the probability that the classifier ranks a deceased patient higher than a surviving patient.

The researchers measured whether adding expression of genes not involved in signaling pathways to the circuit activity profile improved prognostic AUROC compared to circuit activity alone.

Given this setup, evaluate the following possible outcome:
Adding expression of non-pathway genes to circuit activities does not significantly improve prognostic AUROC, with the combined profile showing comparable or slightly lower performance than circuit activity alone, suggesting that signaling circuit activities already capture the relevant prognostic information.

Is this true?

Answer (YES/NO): YES